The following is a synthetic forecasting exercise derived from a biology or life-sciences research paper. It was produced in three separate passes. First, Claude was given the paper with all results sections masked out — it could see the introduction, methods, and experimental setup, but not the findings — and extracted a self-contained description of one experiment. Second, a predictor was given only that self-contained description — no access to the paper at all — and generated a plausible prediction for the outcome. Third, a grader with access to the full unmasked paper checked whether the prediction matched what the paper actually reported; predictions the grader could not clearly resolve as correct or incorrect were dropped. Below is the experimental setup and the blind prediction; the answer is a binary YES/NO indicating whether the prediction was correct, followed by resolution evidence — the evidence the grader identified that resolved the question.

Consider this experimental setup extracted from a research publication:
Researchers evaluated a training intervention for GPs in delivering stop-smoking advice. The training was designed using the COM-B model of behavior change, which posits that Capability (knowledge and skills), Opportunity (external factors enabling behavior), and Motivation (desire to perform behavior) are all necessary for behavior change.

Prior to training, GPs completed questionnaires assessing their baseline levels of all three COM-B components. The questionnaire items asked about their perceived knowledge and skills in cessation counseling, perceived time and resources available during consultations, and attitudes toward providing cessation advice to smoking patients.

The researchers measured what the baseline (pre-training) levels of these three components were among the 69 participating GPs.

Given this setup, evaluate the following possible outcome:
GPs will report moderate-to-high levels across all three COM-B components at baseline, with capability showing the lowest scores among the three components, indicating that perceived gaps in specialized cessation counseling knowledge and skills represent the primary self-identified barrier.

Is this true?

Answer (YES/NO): NO